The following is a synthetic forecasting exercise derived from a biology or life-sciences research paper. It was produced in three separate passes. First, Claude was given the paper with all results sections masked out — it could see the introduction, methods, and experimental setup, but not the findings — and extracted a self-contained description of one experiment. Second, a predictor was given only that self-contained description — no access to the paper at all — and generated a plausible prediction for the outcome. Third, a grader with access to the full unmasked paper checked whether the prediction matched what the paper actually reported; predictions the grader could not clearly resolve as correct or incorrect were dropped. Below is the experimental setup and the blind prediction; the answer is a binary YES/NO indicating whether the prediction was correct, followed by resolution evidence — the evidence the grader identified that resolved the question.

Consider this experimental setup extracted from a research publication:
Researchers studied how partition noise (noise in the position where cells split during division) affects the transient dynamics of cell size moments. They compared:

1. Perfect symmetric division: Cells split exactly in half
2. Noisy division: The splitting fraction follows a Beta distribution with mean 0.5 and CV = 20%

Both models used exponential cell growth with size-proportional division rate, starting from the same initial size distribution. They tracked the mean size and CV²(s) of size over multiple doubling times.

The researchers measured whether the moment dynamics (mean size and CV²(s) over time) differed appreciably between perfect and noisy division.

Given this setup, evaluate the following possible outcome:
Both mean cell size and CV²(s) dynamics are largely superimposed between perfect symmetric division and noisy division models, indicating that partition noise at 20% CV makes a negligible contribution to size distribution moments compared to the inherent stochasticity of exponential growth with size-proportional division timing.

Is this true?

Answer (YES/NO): YES